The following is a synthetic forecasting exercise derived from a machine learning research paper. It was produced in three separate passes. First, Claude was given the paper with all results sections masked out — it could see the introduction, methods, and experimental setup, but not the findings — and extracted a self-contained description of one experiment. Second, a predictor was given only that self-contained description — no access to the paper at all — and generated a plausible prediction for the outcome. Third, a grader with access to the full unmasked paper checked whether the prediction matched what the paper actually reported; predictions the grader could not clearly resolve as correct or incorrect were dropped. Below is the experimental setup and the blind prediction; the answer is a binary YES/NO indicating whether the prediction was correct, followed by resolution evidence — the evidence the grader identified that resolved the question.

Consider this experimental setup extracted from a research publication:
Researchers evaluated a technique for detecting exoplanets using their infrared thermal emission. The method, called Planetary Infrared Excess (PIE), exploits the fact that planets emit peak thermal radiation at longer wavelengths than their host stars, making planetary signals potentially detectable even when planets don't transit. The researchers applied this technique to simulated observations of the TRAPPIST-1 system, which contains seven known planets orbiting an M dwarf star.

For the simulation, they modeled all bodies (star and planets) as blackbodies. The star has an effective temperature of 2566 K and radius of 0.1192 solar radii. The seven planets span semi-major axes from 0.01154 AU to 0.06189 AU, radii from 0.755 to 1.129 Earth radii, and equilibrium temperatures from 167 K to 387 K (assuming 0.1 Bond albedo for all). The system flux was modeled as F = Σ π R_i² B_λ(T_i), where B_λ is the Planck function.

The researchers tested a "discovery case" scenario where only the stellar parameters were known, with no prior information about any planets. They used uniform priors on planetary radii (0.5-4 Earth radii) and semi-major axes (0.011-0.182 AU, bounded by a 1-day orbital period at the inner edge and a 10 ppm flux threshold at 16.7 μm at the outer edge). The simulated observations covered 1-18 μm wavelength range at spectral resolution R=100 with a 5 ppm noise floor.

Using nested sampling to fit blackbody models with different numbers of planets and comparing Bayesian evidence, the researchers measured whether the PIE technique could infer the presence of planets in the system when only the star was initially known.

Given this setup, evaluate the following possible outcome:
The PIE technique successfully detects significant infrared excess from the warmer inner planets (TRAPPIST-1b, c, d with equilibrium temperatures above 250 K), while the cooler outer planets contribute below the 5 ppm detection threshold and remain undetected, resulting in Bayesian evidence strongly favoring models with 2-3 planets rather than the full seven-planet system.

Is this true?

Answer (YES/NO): NO